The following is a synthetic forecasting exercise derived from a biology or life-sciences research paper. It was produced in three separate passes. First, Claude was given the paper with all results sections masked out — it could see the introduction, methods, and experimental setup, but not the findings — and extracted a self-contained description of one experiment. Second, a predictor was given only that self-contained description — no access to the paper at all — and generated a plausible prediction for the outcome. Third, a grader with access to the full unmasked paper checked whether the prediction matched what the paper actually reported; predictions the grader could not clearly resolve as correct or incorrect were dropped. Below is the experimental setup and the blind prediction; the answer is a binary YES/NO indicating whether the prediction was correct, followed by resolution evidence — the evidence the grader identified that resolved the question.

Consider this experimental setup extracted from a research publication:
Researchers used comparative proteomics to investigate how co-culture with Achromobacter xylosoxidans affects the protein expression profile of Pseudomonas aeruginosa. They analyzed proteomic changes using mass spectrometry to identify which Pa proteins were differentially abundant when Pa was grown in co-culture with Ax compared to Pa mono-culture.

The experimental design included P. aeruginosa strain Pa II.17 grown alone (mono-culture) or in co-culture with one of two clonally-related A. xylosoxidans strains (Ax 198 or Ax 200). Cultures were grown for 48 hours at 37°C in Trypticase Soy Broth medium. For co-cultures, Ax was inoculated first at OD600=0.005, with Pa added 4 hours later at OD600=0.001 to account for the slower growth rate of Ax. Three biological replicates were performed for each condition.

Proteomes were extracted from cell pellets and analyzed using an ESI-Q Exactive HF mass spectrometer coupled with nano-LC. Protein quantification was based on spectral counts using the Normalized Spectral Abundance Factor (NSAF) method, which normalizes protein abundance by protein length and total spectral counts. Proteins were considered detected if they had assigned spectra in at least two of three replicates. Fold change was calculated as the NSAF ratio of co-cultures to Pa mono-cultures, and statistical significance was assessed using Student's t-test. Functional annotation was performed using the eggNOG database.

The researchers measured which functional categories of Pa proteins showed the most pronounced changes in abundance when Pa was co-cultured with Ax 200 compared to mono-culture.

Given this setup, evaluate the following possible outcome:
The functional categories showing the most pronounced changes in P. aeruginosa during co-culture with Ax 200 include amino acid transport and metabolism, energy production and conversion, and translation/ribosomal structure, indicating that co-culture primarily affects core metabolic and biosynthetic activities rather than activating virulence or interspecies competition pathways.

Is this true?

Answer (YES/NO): YES